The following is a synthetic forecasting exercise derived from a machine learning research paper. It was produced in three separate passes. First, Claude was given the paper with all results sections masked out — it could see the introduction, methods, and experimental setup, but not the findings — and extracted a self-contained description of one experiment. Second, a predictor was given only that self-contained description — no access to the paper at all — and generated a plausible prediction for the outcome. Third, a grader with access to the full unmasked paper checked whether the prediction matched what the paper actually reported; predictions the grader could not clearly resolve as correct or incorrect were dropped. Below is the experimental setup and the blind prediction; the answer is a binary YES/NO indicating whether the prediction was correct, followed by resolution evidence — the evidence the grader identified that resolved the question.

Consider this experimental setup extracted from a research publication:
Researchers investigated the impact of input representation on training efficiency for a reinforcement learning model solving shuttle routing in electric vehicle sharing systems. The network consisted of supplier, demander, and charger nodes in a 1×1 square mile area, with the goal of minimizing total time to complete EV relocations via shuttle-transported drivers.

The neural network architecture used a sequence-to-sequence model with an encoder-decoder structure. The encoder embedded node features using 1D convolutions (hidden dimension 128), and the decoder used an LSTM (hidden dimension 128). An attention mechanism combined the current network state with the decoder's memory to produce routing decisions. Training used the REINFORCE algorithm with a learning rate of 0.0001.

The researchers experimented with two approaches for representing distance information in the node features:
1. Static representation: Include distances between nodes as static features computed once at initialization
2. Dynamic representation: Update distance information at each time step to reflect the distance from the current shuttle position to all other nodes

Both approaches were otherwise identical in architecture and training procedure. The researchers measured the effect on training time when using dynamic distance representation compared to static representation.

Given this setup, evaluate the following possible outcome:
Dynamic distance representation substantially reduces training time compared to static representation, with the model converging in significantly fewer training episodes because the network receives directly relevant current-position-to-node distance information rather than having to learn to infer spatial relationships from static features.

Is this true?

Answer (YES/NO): YES